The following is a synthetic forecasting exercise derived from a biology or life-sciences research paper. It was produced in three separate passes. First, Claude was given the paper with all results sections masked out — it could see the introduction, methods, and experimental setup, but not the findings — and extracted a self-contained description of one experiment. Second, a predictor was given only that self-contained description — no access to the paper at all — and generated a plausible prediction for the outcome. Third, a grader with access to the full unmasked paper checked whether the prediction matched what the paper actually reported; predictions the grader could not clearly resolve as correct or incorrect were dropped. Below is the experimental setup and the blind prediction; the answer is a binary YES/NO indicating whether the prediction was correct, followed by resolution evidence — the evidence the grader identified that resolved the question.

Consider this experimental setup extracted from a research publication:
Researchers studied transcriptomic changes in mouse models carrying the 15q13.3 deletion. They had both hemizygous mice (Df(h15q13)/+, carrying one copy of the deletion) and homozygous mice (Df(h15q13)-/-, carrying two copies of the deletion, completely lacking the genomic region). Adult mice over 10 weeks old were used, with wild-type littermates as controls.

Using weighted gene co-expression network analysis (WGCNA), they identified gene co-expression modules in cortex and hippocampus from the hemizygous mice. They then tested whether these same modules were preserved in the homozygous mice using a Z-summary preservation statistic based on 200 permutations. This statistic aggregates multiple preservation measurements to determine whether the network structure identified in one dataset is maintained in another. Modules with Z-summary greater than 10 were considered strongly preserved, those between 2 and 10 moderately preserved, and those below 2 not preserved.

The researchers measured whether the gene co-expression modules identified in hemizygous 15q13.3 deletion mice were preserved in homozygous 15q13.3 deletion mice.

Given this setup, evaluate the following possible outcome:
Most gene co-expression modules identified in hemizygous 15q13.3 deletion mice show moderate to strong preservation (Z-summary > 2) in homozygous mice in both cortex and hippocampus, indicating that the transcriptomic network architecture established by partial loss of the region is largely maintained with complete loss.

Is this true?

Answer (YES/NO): YES